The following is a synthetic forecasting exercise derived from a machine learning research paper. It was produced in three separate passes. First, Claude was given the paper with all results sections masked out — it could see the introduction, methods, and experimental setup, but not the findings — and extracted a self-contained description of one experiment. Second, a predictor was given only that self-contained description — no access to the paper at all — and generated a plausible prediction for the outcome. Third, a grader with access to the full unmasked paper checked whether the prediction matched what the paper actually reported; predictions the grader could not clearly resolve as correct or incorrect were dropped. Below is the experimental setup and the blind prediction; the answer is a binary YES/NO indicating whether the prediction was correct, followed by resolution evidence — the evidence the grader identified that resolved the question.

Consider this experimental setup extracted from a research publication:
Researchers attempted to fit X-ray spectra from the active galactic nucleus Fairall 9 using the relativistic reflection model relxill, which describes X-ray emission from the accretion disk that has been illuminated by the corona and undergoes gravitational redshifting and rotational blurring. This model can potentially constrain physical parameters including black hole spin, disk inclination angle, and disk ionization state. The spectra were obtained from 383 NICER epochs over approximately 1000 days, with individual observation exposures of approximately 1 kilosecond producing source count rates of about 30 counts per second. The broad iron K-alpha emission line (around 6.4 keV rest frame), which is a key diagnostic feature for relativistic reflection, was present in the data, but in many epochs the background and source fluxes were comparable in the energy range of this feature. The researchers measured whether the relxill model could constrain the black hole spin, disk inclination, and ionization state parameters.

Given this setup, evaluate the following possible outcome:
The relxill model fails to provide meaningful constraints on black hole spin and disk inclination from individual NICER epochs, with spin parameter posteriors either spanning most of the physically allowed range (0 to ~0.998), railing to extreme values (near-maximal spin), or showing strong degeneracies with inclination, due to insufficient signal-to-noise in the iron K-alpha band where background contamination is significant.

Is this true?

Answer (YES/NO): YES